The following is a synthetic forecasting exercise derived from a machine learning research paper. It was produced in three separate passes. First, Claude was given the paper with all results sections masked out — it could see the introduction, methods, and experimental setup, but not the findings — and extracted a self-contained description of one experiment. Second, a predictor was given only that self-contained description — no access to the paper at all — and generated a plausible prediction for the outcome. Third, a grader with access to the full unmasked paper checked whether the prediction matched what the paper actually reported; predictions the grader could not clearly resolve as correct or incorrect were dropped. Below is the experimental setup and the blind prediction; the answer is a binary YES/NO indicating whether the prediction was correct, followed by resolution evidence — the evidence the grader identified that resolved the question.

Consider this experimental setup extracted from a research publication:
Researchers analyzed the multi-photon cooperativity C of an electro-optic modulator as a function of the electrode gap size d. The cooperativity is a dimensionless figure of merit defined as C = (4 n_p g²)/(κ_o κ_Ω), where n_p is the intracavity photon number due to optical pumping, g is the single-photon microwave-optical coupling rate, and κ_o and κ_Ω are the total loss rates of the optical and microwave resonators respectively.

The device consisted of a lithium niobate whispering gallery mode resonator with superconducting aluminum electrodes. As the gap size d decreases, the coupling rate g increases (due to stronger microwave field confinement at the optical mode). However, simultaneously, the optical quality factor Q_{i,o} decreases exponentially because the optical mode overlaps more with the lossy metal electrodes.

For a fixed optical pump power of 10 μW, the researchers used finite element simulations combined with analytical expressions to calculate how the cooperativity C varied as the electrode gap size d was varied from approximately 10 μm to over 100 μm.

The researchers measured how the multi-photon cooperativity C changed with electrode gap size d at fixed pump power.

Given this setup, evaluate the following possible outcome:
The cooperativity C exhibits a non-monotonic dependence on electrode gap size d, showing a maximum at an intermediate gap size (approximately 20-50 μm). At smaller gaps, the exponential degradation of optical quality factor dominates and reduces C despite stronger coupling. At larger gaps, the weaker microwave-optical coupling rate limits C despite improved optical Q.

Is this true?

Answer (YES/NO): YES